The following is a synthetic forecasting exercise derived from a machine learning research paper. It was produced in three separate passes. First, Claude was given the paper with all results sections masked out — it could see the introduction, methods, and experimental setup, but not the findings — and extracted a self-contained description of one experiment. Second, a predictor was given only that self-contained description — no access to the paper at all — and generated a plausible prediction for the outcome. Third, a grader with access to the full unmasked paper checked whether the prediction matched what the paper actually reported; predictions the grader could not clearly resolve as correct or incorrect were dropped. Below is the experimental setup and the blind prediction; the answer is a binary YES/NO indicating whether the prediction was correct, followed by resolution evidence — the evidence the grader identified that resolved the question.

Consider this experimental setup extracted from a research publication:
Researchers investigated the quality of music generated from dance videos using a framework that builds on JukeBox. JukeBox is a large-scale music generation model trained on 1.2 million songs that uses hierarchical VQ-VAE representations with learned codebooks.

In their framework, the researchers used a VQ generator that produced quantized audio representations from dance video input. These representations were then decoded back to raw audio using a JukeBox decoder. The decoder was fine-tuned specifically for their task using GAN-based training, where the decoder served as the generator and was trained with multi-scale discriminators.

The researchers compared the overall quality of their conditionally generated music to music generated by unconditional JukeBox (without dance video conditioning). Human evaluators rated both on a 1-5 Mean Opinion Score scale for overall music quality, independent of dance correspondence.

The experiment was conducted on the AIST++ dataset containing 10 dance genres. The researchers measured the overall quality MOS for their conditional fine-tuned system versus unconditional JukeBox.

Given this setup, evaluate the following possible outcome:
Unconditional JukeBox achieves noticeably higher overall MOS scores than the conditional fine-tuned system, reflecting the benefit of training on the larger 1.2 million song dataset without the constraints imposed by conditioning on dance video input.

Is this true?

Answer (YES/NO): NO